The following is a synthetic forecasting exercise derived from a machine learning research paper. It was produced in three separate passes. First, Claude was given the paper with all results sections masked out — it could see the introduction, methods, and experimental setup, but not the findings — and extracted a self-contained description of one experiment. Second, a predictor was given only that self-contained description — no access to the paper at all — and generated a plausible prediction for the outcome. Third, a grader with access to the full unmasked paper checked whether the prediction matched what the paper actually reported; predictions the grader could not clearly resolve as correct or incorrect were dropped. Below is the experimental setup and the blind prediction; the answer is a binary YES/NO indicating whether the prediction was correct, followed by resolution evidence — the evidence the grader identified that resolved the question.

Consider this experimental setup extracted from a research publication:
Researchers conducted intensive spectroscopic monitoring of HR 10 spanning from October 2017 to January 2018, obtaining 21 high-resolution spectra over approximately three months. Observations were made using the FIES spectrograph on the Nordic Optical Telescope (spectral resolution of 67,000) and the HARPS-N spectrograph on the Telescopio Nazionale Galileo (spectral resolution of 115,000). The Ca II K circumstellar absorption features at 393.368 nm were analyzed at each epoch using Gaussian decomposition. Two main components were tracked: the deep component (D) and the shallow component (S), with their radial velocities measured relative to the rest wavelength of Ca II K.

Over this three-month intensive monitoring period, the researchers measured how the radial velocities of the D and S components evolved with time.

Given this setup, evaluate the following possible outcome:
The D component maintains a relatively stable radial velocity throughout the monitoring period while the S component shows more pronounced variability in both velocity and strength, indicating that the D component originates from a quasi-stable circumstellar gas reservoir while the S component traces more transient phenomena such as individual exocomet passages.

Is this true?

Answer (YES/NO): NO